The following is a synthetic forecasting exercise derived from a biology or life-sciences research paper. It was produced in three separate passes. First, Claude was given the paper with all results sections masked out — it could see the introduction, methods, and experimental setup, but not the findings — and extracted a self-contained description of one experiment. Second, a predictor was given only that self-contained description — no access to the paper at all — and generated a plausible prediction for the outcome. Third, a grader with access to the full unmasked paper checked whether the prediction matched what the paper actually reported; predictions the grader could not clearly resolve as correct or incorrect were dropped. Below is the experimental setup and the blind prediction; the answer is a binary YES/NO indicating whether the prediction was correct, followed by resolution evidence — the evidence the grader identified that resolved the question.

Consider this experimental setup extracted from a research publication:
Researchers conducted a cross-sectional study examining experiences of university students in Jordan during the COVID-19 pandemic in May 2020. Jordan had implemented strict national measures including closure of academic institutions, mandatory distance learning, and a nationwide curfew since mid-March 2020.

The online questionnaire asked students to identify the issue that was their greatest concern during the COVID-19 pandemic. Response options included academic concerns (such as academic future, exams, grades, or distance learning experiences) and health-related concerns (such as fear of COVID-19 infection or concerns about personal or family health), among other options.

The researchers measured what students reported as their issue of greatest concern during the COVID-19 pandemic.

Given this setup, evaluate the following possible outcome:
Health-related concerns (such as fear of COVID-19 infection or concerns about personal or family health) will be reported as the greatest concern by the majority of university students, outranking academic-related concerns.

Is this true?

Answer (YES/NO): NO